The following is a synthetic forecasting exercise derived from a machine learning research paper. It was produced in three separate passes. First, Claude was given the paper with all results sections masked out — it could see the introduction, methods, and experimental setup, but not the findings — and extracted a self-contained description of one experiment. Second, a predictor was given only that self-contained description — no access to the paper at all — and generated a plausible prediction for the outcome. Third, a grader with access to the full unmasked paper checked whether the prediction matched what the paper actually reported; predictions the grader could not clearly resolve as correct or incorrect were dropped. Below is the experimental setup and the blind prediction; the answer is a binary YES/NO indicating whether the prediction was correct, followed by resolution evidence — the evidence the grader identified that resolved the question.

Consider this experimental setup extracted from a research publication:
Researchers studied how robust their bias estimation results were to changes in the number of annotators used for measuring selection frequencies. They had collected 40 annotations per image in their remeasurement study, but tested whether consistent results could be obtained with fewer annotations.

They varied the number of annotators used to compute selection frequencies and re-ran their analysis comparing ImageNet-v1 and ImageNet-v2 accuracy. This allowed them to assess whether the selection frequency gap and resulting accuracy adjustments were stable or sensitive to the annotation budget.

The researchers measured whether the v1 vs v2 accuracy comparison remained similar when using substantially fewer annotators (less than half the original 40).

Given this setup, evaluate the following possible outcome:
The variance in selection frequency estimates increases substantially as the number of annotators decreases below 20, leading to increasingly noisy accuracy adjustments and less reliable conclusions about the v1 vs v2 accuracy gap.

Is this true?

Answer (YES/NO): NO